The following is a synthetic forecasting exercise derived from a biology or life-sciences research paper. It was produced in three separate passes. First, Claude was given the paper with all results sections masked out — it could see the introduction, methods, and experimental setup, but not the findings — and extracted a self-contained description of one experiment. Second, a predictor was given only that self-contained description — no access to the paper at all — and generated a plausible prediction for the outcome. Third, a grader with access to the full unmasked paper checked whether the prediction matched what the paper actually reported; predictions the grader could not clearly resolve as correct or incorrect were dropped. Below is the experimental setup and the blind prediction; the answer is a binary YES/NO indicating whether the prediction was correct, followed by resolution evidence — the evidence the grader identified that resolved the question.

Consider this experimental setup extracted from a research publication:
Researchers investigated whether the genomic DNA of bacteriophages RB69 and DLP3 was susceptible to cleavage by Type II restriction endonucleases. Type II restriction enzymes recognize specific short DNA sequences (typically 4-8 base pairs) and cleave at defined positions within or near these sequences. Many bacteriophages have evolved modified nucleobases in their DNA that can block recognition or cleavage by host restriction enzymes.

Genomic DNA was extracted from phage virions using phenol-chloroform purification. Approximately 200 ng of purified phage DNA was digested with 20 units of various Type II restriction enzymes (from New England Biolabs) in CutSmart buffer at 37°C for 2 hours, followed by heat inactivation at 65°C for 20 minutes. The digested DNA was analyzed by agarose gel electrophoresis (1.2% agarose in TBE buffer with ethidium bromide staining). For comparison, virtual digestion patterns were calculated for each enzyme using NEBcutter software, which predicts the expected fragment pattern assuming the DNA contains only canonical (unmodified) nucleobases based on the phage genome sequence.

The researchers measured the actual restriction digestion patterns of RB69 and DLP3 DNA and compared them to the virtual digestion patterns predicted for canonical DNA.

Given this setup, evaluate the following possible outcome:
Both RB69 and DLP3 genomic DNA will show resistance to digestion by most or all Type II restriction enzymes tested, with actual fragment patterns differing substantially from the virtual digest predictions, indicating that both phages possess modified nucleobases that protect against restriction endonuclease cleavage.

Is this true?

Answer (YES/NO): NO